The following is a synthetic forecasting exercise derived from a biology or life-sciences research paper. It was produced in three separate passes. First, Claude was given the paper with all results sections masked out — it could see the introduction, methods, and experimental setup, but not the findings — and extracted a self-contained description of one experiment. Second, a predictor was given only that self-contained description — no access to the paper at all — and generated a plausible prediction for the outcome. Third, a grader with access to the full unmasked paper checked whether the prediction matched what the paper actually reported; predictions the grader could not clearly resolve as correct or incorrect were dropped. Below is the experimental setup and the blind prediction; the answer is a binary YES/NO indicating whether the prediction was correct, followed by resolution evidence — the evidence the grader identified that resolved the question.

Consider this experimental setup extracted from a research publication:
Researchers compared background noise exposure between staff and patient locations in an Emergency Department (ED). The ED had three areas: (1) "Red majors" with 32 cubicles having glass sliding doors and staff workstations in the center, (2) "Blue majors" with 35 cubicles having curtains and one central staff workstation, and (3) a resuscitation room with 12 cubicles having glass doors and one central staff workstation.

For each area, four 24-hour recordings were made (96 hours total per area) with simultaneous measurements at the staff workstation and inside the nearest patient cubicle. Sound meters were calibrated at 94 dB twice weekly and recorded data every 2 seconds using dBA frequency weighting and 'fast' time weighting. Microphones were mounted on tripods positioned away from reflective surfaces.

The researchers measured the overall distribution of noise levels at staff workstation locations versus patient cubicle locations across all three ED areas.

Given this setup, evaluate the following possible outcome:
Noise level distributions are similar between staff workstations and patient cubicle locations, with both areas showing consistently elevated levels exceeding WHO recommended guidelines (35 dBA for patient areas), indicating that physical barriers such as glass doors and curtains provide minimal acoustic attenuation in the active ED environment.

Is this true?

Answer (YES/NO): NO